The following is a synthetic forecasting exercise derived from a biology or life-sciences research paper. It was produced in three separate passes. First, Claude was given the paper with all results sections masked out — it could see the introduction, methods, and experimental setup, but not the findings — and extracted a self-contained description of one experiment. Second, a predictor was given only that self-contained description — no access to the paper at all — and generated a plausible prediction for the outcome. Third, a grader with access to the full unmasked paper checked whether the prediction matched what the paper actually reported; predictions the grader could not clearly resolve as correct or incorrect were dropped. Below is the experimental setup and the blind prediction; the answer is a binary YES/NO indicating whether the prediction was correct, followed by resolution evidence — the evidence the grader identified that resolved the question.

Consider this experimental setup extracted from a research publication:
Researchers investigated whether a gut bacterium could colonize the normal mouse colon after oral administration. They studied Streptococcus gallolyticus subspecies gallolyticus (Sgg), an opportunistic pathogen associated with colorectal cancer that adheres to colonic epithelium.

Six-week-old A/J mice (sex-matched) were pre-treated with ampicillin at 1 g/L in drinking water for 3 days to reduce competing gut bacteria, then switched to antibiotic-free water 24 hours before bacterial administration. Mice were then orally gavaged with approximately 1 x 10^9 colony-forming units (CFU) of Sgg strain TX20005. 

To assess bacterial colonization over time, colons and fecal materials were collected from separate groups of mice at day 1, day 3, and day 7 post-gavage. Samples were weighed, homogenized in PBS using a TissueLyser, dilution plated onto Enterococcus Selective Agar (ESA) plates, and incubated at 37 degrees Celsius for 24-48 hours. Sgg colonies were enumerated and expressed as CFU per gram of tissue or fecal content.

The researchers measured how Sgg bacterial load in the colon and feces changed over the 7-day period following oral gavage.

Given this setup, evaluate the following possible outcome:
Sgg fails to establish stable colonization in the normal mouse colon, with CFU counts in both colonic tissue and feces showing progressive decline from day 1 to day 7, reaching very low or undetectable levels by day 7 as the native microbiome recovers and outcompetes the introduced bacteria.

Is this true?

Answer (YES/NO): NO